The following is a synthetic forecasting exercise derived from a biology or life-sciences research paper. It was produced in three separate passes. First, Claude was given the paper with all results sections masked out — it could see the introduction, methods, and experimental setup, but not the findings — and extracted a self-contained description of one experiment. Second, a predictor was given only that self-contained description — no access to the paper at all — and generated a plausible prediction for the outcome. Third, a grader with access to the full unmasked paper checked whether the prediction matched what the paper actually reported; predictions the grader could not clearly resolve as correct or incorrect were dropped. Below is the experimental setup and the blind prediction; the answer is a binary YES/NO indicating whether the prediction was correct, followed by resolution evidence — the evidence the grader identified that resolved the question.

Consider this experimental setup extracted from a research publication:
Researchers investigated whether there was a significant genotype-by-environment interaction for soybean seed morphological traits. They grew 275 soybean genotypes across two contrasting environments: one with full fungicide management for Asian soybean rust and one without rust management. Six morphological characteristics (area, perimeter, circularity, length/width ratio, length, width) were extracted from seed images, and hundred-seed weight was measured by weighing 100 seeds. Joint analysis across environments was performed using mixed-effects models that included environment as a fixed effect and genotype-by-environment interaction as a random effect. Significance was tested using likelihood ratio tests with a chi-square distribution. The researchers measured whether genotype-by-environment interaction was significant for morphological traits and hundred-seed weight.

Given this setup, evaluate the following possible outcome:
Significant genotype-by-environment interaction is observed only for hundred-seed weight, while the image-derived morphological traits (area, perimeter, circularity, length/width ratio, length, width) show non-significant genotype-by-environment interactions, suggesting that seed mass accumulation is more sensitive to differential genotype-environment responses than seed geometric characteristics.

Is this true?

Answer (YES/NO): NO